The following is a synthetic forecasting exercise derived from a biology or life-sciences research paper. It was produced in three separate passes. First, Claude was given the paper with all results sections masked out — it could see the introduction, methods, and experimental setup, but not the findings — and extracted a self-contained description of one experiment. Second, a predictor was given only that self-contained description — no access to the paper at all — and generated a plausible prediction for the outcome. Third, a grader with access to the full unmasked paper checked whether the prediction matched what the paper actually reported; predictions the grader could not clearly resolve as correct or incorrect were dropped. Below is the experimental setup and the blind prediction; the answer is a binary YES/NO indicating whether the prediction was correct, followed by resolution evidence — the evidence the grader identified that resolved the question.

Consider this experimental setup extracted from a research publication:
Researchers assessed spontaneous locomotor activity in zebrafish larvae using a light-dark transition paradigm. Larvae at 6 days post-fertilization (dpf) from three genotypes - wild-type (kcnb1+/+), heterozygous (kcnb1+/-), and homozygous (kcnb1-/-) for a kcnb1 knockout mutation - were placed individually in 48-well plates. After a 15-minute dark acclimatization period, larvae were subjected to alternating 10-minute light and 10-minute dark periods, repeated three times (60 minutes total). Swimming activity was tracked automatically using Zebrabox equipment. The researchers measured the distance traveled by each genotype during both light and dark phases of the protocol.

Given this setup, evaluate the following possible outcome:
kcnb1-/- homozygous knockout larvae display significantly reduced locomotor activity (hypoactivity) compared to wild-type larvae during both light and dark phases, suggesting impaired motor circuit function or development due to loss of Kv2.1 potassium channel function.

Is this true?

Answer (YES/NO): NO